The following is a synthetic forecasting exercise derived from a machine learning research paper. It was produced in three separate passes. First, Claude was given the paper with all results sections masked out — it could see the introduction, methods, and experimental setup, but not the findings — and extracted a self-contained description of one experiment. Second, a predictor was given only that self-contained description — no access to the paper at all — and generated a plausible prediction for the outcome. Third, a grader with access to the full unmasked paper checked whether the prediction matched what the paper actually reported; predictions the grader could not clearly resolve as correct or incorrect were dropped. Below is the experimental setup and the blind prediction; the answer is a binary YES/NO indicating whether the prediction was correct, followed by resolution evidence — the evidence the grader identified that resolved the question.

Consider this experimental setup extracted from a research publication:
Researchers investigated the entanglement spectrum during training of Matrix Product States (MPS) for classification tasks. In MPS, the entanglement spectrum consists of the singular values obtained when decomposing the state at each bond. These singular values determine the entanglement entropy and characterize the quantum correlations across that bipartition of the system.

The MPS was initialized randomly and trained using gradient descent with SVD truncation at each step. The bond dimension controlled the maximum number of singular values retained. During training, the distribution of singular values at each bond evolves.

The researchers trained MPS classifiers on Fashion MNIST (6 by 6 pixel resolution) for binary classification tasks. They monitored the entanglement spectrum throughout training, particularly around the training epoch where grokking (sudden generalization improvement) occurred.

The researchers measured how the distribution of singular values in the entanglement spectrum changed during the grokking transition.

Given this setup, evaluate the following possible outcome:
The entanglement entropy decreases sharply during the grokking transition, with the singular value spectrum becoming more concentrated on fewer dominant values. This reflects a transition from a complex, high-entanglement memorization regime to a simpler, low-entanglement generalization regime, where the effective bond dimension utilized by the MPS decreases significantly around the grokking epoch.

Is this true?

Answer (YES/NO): YES